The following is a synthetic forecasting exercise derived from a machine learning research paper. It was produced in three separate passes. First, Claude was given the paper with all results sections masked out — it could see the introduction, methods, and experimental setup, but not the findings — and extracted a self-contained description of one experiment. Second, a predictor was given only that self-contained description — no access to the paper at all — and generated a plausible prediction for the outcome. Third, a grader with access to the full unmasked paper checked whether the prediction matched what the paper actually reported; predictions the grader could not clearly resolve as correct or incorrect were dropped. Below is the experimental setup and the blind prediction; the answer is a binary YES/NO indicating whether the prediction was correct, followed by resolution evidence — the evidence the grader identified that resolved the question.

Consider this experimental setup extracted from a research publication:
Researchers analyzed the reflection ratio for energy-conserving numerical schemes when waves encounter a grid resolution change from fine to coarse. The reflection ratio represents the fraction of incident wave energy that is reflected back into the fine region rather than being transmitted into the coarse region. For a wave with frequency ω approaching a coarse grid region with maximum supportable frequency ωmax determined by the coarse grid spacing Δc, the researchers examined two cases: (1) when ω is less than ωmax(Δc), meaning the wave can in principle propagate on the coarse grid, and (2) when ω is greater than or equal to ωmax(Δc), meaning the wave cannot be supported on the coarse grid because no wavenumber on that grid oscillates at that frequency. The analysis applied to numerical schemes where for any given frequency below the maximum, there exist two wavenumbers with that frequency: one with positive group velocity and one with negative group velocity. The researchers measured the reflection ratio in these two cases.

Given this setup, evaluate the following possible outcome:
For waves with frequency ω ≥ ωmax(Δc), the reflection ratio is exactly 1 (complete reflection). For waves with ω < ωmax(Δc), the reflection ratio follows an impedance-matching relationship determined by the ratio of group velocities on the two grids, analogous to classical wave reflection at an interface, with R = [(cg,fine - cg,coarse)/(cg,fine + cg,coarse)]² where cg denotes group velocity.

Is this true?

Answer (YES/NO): NO